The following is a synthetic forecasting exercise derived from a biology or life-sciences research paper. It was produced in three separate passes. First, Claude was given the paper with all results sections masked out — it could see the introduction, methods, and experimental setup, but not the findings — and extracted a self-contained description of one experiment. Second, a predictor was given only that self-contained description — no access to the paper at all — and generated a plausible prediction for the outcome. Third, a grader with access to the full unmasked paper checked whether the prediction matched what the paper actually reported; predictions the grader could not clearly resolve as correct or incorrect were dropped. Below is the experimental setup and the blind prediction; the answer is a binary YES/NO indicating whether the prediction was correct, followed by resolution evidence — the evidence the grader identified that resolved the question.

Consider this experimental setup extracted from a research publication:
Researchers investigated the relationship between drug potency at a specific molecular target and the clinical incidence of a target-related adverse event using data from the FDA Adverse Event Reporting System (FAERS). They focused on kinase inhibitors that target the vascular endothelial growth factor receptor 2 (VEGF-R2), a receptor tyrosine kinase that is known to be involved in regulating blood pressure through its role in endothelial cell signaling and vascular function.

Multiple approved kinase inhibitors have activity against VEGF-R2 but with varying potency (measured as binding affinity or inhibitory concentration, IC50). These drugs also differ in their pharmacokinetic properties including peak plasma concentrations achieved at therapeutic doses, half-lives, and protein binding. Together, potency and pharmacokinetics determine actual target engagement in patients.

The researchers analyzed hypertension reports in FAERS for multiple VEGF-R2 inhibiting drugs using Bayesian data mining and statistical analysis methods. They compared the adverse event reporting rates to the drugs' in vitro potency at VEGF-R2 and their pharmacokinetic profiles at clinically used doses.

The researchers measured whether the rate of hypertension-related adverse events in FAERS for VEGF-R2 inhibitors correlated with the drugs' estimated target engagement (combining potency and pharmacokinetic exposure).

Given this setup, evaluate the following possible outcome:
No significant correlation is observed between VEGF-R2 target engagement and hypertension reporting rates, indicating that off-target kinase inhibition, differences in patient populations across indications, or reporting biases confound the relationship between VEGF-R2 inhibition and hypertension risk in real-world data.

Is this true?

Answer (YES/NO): NO